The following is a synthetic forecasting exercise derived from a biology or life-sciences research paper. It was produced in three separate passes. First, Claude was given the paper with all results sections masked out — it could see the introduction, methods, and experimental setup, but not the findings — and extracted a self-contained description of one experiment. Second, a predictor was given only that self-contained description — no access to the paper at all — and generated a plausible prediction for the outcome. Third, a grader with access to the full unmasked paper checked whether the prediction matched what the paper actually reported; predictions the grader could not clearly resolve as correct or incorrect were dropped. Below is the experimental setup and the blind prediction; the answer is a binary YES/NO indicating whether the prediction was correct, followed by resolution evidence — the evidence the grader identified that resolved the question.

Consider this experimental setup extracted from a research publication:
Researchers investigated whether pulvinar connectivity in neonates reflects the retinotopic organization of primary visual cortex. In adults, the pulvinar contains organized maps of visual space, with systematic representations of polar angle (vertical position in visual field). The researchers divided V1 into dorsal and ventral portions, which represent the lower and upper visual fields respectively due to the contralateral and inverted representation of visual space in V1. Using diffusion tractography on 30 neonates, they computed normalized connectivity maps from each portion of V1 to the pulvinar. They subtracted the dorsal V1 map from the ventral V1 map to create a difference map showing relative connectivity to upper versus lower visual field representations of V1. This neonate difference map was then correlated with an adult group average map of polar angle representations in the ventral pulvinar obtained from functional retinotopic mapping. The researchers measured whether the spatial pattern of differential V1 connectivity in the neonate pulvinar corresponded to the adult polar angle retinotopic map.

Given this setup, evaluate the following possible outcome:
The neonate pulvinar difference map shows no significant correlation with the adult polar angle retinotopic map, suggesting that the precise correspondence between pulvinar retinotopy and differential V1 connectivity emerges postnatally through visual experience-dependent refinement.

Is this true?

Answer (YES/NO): NO